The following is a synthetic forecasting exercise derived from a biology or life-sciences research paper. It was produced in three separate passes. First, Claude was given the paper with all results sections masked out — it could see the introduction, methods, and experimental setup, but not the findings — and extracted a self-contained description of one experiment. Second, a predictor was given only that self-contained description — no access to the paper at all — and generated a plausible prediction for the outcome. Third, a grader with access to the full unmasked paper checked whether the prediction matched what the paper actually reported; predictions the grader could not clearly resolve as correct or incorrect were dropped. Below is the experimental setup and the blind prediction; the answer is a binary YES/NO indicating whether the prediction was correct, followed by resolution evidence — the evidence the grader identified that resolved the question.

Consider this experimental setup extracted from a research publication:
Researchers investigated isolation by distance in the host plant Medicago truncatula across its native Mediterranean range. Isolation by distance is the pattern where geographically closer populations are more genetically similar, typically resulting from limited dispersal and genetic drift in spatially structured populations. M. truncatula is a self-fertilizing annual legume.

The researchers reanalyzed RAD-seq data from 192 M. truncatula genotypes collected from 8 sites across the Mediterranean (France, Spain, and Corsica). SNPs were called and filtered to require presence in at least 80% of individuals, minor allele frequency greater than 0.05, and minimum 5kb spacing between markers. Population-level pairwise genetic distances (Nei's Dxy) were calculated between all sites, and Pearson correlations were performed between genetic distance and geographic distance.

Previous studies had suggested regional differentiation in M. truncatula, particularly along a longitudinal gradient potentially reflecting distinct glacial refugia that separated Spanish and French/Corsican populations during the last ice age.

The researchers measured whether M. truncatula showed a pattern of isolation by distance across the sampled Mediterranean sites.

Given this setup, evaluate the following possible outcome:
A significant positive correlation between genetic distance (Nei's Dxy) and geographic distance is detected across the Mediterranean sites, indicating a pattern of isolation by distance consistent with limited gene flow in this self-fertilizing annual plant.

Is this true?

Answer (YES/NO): YES